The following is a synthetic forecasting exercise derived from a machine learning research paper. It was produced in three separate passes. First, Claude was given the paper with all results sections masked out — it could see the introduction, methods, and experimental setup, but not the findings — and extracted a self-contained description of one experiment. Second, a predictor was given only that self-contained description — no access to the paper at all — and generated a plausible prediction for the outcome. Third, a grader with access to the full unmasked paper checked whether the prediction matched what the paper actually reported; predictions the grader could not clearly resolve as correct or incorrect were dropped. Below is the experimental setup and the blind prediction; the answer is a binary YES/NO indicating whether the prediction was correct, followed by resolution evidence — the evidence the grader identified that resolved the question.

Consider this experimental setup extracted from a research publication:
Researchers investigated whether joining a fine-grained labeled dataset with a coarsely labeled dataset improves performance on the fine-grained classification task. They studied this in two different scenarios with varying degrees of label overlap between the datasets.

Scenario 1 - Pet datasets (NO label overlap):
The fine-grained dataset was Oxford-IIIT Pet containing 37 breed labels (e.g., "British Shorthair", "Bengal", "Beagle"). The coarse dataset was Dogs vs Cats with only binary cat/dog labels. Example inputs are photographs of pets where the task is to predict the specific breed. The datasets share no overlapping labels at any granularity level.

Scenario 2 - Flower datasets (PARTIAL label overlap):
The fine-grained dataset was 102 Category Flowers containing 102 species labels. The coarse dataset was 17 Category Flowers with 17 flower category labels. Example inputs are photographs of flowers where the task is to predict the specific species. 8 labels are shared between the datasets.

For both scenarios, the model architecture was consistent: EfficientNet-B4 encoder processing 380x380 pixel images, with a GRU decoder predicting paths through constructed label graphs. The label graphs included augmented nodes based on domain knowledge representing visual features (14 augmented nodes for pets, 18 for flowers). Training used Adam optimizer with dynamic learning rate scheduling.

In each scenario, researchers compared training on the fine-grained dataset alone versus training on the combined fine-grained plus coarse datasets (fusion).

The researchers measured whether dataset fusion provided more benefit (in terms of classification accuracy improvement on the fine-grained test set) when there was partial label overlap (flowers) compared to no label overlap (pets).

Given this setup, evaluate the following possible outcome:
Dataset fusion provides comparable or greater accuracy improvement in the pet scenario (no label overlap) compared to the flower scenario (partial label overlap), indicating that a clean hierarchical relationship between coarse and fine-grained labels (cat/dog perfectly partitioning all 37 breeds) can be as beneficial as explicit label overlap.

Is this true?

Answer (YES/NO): NO